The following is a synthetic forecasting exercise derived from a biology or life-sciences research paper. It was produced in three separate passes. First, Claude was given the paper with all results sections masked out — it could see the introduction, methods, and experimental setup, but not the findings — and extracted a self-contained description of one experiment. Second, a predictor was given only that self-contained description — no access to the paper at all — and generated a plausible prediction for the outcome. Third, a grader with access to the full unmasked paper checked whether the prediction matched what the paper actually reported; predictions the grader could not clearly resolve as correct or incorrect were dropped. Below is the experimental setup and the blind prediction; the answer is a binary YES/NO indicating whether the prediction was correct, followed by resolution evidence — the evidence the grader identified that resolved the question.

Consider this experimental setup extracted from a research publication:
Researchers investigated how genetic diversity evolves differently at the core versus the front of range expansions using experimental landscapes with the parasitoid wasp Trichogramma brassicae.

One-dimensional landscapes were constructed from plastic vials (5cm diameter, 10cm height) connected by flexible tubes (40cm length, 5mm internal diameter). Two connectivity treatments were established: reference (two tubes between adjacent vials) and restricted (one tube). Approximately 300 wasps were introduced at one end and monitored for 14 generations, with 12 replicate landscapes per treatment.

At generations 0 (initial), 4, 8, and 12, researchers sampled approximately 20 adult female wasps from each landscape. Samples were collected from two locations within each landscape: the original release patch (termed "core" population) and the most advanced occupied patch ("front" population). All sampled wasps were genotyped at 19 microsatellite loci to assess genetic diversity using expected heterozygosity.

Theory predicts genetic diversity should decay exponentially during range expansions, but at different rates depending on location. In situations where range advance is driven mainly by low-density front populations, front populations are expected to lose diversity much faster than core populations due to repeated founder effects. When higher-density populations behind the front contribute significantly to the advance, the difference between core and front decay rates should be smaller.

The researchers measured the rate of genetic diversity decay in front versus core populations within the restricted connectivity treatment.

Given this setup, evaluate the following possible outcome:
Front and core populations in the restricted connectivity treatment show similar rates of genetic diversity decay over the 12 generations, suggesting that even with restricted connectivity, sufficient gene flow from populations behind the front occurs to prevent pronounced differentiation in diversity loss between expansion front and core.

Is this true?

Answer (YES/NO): NO